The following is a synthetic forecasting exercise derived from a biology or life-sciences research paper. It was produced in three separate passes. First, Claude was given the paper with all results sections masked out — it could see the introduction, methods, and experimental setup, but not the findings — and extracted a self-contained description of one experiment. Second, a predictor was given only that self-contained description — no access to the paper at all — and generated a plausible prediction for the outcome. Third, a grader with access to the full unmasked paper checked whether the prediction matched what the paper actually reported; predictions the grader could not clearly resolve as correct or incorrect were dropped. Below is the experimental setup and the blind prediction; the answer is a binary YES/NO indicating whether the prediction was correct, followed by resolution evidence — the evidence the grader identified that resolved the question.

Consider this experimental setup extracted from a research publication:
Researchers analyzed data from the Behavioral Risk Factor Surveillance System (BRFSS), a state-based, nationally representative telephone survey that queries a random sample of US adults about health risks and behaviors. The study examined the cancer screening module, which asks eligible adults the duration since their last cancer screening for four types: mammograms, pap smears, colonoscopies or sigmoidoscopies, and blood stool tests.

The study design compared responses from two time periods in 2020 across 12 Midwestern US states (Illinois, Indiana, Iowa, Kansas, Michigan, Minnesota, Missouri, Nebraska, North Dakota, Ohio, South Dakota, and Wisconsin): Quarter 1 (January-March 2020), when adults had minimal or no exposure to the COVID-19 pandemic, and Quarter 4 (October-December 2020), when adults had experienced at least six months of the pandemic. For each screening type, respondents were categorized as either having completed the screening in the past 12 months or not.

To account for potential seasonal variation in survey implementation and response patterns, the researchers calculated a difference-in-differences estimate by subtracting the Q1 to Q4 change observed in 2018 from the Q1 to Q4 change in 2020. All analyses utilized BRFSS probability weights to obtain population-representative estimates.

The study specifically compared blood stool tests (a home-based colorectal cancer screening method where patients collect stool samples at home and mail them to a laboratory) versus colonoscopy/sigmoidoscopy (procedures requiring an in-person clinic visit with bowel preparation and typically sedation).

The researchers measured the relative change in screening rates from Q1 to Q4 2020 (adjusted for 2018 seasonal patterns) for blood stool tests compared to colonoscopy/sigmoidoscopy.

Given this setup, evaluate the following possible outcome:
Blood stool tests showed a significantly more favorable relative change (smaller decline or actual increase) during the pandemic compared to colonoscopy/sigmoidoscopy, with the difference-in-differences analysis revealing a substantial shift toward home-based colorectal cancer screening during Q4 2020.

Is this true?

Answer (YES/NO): YES